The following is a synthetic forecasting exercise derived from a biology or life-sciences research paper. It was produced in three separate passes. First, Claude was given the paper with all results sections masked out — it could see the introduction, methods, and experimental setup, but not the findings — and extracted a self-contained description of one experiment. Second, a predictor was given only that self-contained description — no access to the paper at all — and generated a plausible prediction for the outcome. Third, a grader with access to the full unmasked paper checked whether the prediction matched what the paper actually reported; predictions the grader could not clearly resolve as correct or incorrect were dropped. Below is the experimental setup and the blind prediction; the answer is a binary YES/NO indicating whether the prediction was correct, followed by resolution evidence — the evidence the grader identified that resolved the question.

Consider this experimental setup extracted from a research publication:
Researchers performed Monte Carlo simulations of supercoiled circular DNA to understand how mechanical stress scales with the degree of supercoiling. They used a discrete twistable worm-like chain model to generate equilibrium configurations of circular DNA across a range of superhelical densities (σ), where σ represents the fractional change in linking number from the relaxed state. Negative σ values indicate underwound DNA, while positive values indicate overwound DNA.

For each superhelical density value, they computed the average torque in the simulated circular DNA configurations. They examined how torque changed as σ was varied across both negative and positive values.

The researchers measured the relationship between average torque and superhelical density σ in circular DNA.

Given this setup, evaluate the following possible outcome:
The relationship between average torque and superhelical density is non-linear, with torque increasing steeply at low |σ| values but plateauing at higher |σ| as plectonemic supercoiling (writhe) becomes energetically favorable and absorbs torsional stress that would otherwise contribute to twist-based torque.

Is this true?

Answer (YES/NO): NO